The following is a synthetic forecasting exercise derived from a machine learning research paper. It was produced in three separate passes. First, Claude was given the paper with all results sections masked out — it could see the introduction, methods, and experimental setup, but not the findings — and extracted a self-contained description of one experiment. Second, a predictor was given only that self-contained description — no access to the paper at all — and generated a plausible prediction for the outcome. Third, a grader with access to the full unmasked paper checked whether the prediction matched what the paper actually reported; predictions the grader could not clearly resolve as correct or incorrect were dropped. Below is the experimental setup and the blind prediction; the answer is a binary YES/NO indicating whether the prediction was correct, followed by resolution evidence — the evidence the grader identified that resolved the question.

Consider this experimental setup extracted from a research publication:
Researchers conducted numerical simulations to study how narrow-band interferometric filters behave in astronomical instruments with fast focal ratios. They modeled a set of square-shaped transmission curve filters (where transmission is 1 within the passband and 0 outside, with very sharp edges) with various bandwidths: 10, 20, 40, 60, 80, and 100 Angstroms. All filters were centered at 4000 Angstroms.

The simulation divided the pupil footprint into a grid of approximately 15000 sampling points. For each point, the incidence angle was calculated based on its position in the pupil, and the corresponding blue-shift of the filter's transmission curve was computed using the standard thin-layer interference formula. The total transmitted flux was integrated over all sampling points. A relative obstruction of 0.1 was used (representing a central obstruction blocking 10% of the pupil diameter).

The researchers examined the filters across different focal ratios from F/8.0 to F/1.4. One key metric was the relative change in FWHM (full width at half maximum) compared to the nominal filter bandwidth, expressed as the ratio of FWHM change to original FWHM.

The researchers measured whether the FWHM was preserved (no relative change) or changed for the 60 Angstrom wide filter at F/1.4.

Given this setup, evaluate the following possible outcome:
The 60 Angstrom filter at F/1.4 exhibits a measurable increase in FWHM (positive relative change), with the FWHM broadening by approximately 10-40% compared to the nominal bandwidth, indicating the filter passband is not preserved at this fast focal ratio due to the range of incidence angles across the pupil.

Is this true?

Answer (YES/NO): NO